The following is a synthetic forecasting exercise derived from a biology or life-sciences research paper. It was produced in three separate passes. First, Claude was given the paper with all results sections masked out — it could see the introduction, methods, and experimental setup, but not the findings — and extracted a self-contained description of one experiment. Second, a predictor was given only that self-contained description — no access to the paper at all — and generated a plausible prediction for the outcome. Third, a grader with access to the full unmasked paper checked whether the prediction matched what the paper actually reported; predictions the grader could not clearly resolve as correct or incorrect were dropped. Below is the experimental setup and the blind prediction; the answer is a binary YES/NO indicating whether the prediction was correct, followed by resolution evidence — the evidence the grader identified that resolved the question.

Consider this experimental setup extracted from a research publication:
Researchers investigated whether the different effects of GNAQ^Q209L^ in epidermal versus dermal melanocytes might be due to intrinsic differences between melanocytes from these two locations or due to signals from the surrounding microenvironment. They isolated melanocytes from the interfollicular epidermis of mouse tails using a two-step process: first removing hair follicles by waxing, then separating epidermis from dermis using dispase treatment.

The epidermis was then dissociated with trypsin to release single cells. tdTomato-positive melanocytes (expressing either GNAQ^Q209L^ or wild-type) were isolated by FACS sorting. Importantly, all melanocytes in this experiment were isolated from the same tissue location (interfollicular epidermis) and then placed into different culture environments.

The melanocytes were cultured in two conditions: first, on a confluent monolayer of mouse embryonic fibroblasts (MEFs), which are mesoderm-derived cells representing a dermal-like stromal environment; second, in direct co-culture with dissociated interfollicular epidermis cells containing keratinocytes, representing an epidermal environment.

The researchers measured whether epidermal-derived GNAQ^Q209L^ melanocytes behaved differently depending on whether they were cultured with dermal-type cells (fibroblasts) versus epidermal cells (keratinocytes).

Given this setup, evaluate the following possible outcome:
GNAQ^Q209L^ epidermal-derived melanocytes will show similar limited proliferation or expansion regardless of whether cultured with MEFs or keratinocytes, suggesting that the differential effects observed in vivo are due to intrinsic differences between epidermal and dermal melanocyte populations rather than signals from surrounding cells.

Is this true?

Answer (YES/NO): NO